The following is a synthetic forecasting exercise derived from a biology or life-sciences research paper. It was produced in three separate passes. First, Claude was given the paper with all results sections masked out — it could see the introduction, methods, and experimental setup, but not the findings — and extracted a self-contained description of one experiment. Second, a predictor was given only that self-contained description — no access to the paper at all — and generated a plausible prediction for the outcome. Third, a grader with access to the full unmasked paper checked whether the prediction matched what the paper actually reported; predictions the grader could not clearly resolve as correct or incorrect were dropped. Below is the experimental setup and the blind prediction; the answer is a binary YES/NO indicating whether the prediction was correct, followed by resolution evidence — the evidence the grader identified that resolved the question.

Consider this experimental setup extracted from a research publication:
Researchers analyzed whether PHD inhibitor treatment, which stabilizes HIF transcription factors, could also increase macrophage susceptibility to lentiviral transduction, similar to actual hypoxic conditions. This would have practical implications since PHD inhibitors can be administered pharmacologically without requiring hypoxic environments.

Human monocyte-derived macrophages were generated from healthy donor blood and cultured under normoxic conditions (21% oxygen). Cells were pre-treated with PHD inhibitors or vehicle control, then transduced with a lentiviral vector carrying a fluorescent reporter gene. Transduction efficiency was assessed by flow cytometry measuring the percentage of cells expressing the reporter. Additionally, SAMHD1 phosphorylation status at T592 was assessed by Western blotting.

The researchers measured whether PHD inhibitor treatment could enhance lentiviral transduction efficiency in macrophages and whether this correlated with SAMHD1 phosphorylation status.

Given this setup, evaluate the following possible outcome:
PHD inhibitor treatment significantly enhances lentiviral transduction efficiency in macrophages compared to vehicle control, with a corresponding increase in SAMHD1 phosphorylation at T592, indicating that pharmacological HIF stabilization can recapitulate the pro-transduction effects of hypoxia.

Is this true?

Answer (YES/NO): YES